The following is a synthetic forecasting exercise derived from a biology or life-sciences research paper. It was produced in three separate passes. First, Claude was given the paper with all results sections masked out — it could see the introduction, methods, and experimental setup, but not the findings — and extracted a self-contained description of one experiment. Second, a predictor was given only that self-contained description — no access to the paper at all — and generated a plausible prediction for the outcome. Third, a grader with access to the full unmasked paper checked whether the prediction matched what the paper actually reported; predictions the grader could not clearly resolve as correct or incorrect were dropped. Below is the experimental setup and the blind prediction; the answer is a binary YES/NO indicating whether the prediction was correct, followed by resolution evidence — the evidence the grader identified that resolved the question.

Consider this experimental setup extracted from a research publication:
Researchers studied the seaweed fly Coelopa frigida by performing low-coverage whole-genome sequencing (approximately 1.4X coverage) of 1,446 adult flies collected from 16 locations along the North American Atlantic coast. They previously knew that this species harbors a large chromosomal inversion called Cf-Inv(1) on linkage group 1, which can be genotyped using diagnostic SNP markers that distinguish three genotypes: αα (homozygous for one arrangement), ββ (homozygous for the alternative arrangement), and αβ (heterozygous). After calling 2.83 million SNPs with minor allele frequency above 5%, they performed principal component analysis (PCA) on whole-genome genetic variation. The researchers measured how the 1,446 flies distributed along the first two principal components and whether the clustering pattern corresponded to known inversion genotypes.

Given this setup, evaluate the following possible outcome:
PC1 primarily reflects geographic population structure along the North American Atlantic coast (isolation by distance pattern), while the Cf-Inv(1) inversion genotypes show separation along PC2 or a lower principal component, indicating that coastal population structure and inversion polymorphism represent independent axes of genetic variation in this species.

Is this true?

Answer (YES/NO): NO